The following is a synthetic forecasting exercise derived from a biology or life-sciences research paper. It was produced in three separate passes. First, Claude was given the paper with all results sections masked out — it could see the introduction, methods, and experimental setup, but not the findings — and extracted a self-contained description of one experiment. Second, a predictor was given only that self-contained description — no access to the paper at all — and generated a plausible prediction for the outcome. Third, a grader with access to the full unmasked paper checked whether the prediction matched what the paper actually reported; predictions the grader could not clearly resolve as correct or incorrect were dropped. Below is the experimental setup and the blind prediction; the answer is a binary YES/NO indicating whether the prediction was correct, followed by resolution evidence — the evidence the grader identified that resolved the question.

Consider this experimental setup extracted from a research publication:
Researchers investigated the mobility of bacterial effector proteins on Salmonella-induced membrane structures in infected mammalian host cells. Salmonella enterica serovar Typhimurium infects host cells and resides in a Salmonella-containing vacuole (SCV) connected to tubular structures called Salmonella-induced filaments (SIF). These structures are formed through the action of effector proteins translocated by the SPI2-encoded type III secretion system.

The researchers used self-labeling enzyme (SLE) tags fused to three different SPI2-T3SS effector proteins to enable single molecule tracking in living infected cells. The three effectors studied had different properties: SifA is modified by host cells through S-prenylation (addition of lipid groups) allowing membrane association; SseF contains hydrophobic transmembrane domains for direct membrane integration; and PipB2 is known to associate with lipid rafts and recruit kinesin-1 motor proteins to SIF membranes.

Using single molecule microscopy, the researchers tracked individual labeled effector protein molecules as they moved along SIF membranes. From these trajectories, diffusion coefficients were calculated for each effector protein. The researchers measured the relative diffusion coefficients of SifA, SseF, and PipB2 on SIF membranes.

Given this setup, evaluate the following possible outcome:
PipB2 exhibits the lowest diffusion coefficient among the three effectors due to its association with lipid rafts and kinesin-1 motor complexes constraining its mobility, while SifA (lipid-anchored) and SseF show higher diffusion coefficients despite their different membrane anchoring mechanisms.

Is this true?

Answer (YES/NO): NO